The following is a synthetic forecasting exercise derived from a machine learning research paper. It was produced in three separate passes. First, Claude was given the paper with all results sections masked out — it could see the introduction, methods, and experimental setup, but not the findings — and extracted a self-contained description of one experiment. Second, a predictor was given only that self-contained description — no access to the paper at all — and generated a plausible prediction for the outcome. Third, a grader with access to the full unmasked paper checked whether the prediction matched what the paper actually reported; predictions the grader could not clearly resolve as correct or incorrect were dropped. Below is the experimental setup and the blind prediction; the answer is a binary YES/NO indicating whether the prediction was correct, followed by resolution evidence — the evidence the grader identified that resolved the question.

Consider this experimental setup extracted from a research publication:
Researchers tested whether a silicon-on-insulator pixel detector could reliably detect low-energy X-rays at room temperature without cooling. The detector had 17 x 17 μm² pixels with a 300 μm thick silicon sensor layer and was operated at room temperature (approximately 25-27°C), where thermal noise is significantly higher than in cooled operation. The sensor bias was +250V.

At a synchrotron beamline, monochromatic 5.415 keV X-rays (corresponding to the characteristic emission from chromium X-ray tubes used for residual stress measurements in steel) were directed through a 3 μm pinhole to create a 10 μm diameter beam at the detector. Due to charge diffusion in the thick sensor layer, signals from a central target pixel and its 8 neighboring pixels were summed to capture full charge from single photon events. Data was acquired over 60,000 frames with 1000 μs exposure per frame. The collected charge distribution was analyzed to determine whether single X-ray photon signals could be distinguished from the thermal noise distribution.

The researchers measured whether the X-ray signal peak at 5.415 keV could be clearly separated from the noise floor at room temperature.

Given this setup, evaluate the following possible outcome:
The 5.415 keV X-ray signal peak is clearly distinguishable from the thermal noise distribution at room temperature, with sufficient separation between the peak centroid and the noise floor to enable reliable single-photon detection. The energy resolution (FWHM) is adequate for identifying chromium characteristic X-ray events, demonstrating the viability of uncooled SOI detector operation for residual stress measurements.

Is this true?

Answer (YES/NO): NO